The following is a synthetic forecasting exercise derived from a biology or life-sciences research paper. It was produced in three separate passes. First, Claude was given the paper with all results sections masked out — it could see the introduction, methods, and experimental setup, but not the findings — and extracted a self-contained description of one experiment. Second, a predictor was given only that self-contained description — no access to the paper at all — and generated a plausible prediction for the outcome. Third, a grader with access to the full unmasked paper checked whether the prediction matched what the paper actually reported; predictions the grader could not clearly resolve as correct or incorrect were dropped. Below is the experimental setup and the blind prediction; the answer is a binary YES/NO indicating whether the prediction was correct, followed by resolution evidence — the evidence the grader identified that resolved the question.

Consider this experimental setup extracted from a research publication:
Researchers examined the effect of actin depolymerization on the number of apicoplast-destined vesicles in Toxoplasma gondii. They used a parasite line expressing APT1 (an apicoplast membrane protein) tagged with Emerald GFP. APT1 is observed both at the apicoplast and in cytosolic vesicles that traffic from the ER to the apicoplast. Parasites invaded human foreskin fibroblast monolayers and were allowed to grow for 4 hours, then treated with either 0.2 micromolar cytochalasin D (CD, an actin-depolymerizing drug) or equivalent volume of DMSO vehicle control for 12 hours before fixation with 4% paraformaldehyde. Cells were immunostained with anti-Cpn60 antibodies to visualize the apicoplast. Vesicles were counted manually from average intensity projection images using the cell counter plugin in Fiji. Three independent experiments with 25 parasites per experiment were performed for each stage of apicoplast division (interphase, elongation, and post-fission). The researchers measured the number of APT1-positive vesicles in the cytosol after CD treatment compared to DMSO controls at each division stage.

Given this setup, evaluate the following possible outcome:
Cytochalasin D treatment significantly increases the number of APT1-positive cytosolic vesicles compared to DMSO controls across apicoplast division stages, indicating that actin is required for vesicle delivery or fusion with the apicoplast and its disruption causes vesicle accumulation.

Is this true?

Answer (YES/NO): YES